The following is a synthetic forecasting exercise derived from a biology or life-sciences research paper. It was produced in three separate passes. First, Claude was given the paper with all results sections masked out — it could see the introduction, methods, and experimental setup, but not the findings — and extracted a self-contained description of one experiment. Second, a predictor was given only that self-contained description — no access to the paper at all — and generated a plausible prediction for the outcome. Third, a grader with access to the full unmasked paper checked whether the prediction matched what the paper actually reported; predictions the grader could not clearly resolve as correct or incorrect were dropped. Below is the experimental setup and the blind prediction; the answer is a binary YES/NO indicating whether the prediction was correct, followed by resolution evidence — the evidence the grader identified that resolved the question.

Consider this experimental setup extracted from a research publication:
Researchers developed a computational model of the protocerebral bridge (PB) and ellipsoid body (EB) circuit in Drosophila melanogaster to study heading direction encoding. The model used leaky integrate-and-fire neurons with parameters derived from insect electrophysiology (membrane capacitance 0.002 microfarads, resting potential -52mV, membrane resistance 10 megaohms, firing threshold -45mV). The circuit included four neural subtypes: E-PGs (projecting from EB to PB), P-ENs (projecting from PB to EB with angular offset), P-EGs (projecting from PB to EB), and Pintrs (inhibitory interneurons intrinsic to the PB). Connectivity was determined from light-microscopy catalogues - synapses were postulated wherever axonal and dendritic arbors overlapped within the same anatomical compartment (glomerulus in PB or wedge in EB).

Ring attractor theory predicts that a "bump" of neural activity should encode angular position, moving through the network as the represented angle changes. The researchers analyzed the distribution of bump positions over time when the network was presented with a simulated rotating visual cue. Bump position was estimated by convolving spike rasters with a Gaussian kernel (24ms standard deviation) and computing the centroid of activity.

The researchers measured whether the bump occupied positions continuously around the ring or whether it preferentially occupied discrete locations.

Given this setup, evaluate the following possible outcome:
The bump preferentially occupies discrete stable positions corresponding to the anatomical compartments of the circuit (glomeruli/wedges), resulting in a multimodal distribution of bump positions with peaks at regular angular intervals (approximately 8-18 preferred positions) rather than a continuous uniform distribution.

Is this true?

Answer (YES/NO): YES